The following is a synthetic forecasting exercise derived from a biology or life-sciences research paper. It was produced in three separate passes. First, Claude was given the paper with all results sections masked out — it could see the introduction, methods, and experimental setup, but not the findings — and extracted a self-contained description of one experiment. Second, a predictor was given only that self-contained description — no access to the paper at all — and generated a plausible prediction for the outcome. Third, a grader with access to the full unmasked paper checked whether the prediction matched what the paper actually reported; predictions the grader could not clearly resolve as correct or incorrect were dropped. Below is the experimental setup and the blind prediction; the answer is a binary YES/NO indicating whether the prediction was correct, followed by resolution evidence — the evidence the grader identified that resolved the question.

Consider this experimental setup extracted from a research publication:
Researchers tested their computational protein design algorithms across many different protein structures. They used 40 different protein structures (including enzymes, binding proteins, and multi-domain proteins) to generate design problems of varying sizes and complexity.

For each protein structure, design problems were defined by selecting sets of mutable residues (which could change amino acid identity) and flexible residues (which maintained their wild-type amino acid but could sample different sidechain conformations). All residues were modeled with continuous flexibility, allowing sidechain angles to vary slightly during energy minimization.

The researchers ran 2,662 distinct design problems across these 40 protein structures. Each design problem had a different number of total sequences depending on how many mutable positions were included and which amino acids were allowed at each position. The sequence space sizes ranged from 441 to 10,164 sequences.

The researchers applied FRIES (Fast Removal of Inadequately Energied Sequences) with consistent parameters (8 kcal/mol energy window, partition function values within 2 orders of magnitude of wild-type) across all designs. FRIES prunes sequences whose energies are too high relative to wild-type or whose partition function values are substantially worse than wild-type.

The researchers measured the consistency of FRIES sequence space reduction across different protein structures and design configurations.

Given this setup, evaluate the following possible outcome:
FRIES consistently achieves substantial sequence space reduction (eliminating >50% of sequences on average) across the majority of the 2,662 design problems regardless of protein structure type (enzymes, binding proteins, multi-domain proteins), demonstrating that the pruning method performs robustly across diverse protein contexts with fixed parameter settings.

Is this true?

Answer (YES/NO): NO